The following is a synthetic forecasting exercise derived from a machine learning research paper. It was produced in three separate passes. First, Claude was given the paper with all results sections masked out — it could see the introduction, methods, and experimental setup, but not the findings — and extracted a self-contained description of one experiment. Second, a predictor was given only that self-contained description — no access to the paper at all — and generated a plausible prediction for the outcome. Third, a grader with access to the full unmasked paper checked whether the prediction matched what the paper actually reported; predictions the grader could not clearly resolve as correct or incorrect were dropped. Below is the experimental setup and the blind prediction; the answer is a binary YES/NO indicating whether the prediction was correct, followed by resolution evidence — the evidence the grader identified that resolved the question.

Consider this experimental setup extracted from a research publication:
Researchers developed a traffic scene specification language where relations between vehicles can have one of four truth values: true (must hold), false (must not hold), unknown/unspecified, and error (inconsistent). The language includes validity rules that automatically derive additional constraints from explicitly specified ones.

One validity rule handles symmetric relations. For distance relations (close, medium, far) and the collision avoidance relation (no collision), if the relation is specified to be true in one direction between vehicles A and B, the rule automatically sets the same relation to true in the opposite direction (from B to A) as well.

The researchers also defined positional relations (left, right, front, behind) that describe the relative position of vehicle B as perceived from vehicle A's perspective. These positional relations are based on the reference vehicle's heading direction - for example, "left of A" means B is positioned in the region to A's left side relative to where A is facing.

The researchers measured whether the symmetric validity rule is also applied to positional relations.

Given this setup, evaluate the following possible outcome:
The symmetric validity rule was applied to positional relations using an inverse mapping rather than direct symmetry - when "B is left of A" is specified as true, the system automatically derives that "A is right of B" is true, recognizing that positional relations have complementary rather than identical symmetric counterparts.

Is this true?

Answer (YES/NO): NO